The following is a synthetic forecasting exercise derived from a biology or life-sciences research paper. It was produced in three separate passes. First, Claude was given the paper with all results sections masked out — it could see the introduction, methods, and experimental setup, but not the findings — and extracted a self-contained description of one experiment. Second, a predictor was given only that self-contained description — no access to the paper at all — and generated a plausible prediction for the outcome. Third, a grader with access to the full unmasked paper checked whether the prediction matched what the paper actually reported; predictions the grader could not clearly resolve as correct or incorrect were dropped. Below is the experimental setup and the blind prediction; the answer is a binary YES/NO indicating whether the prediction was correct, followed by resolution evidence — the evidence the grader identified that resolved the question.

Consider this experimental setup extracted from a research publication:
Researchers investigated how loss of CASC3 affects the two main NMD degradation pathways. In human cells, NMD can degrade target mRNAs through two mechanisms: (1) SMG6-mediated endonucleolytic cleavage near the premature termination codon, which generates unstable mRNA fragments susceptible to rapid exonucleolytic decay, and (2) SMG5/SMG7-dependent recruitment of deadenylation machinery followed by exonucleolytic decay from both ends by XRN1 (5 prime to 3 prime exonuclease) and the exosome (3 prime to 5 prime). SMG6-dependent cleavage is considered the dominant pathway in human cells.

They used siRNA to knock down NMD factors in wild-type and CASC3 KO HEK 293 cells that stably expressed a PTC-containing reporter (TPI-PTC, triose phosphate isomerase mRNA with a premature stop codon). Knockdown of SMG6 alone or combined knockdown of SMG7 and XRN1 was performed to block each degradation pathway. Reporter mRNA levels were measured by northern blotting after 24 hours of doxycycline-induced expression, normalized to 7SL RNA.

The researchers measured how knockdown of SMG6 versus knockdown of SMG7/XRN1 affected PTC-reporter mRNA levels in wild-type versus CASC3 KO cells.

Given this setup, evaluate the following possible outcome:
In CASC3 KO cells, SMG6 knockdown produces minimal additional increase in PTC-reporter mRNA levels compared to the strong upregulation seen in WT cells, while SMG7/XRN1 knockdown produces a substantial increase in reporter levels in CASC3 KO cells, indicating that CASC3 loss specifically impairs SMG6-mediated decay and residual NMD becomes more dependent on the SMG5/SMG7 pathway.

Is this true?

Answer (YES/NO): NO